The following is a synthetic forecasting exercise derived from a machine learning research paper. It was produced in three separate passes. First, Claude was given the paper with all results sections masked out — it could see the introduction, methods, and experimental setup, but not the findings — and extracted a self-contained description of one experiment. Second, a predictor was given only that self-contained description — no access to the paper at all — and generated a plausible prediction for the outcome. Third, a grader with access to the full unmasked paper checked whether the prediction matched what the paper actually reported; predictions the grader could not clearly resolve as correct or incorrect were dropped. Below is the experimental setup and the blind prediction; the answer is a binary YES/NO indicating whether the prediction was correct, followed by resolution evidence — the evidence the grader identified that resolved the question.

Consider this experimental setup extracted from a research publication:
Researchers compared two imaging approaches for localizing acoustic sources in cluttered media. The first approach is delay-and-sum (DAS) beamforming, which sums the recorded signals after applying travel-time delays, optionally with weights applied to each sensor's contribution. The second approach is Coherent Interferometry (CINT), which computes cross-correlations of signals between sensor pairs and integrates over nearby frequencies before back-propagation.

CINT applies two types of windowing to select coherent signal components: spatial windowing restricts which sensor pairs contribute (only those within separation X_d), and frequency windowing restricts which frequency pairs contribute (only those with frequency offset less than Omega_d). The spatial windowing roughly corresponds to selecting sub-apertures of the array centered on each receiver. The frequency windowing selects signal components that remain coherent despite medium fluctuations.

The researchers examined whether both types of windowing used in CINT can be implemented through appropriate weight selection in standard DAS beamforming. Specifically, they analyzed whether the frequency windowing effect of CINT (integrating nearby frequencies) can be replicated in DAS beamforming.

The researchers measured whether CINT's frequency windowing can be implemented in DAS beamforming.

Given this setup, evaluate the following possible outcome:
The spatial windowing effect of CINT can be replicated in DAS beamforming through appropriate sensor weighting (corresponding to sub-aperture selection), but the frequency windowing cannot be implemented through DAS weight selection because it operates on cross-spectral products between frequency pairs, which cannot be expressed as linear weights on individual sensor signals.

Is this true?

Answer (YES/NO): YES